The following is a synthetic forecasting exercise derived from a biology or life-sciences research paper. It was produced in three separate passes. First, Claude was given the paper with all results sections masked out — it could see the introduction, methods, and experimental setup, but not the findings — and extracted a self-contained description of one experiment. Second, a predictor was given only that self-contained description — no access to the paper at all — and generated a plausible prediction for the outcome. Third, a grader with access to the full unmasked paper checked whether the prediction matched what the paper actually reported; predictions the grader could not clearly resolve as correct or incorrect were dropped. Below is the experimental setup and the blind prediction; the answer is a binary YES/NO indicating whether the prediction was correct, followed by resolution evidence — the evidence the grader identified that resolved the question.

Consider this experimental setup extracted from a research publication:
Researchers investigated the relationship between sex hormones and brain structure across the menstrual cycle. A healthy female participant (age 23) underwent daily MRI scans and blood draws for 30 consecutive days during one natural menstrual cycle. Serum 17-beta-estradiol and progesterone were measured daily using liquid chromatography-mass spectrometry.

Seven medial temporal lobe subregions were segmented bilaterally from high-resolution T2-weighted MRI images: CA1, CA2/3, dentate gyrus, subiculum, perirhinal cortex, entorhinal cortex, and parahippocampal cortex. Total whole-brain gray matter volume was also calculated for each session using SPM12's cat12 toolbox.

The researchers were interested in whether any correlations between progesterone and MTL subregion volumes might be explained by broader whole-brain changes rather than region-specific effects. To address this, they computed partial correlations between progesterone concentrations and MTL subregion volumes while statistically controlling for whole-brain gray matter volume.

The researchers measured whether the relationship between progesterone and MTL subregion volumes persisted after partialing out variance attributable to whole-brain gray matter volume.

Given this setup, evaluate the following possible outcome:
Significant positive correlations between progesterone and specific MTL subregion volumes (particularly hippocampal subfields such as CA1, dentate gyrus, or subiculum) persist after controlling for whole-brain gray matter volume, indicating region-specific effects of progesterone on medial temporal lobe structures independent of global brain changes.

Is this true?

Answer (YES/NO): NO